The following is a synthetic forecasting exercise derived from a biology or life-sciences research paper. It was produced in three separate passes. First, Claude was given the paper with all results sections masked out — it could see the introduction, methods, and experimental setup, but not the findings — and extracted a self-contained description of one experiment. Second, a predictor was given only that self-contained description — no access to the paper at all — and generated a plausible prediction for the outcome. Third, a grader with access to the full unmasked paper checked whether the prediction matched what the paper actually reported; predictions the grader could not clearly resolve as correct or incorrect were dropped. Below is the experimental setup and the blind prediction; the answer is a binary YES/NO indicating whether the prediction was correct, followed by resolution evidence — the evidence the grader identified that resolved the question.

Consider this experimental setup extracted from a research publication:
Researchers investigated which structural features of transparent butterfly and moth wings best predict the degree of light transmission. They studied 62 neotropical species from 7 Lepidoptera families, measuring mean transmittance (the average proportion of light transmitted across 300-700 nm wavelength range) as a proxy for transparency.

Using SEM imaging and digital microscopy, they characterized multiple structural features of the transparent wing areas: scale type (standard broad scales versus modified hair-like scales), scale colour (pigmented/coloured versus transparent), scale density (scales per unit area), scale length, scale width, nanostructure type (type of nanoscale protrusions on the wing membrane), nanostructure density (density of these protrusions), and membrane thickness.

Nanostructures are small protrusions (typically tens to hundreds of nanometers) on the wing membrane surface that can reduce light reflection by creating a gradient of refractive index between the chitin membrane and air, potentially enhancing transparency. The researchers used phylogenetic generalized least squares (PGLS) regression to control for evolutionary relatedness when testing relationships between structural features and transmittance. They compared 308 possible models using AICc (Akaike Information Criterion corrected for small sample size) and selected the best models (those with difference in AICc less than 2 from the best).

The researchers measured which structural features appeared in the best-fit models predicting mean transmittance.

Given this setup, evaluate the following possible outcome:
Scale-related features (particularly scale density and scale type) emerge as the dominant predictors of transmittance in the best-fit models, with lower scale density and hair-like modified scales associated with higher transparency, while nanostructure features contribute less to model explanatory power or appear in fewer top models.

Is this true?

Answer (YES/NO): NO